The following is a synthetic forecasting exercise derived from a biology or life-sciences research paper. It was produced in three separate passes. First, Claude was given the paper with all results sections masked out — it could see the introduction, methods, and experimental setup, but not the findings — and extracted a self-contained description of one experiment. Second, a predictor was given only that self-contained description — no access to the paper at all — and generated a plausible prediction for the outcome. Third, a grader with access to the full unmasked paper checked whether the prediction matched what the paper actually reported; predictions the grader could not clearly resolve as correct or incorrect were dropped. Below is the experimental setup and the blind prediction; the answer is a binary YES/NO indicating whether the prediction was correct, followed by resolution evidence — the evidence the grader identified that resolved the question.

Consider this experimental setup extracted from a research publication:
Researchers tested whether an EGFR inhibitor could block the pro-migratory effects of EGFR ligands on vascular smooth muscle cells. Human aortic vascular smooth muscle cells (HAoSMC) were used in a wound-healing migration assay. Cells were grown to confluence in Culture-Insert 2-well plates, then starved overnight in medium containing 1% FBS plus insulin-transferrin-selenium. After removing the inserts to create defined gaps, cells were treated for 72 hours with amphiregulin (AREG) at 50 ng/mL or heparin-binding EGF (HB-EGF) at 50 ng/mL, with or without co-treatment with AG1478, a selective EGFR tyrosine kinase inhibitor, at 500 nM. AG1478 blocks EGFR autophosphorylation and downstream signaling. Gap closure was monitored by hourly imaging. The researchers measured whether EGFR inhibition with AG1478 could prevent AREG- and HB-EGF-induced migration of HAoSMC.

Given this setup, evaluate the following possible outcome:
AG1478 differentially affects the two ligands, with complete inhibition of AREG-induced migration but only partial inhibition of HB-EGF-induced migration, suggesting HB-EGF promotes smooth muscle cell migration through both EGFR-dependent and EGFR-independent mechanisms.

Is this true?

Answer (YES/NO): NO